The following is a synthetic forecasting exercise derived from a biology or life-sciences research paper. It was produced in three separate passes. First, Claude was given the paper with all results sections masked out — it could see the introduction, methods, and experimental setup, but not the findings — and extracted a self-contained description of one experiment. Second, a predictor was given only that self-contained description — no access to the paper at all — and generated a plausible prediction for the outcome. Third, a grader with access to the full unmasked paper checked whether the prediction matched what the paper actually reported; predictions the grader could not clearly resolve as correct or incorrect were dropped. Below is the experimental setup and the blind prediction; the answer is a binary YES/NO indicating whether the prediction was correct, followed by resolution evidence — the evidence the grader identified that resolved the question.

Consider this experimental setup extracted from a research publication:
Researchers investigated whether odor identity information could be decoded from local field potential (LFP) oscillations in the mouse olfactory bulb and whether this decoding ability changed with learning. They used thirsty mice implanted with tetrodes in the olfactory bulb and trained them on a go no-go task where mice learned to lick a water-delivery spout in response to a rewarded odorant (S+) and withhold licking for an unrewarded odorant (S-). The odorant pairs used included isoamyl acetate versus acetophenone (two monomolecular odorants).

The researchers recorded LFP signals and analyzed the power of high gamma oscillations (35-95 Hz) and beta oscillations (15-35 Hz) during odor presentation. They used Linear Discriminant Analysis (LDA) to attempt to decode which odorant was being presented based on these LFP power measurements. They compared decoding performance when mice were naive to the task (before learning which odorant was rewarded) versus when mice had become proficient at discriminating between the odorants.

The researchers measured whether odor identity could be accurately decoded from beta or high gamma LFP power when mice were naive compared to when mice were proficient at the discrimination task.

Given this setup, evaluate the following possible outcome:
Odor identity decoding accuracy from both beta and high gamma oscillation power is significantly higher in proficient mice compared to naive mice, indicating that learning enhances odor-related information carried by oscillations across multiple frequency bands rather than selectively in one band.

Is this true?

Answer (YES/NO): YES